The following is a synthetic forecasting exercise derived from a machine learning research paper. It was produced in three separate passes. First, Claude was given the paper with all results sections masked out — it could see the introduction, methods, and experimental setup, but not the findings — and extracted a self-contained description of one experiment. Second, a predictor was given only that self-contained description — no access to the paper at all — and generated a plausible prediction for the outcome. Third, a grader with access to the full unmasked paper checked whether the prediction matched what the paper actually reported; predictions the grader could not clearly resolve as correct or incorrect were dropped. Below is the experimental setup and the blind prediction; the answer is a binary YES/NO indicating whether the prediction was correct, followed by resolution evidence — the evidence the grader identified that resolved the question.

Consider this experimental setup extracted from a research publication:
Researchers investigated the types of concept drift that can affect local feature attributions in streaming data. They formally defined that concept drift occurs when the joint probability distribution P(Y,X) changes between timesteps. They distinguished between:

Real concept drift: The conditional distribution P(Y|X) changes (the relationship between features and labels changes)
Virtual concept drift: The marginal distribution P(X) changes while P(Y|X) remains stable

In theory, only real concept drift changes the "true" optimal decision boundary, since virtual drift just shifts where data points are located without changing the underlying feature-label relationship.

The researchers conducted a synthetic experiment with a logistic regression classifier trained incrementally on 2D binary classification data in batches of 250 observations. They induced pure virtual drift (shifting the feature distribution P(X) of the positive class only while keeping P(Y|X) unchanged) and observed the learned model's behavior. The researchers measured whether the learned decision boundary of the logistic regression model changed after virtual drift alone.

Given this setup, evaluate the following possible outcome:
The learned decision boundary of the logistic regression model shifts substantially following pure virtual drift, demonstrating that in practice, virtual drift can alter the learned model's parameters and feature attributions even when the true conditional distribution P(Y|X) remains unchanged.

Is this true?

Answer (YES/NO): YES